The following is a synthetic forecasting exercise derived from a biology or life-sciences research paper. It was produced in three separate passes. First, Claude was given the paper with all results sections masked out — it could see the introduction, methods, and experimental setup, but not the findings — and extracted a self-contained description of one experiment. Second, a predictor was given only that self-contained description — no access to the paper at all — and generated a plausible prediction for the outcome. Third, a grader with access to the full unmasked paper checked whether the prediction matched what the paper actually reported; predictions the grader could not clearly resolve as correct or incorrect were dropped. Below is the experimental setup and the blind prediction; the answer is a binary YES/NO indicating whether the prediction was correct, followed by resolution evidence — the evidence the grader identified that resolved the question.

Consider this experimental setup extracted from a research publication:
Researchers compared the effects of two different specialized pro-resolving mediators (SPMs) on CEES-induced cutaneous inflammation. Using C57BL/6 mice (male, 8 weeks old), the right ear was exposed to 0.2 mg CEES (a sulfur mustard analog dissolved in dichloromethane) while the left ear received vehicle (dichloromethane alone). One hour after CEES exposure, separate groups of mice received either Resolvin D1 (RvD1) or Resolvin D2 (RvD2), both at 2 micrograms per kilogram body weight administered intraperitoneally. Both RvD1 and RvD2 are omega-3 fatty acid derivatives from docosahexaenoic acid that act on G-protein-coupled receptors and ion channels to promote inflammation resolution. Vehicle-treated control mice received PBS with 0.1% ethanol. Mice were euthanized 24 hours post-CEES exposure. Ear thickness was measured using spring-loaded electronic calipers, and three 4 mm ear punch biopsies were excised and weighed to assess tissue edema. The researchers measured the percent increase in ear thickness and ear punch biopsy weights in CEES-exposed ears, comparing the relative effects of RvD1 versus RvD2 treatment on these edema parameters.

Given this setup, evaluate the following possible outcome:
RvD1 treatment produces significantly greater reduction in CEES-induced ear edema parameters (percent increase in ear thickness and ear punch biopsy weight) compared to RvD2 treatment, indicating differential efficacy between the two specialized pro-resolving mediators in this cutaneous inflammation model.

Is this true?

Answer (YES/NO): NO